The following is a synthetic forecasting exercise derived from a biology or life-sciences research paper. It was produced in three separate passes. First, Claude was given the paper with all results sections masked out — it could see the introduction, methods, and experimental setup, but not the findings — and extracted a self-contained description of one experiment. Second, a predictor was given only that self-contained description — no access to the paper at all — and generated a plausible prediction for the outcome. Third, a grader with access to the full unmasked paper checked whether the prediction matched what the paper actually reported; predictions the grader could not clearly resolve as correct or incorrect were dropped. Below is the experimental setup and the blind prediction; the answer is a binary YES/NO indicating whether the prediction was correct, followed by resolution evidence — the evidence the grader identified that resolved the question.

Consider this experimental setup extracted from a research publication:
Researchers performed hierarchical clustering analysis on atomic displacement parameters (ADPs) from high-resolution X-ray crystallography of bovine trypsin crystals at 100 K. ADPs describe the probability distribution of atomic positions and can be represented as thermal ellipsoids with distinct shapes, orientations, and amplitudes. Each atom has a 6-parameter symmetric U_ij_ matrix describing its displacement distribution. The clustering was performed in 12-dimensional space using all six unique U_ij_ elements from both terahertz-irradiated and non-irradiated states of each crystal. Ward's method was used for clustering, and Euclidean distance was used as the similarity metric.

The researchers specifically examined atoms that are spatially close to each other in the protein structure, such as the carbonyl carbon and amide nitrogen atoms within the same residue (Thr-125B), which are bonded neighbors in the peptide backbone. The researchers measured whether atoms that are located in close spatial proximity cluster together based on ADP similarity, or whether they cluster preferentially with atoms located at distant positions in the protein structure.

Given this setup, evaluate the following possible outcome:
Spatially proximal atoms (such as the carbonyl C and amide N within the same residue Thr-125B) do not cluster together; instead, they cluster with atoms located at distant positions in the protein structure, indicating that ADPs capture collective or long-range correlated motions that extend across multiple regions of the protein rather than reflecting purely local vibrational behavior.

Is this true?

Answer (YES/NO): YES